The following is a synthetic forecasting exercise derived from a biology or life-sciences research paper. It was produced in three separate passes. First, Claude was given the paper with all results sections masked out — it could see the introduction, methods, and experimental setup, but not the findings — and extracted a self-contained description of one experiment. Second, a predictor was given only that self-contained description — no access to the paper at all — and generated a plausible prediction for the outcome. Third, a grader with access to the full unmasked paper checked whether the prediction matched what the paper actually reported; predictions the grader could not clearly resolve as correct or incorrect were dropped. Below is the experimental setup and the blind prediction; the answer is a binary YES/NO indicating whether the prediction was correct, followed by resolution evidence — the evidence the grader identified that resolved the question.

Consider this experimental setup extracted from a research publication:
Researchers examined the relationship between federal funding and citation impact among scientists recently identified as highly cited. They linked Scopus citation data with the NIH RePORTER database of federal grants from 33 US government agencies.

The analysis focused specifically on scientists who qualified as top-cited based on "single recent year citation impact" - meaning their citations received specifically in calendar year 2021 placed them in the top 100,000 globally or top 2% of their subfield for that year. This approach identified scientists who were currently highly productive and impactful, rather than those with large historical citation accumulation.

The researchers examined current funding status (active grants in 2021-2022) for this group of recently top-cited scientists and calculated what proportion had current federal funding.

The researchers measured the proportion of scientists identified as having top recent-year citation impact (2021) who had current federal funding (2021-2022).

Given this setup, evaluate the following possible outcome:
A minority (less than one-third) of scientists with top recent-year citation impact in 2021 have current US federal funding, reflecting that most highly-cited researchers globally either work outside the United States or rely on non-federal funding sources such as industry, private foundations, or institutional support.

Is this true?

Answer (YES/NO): YES